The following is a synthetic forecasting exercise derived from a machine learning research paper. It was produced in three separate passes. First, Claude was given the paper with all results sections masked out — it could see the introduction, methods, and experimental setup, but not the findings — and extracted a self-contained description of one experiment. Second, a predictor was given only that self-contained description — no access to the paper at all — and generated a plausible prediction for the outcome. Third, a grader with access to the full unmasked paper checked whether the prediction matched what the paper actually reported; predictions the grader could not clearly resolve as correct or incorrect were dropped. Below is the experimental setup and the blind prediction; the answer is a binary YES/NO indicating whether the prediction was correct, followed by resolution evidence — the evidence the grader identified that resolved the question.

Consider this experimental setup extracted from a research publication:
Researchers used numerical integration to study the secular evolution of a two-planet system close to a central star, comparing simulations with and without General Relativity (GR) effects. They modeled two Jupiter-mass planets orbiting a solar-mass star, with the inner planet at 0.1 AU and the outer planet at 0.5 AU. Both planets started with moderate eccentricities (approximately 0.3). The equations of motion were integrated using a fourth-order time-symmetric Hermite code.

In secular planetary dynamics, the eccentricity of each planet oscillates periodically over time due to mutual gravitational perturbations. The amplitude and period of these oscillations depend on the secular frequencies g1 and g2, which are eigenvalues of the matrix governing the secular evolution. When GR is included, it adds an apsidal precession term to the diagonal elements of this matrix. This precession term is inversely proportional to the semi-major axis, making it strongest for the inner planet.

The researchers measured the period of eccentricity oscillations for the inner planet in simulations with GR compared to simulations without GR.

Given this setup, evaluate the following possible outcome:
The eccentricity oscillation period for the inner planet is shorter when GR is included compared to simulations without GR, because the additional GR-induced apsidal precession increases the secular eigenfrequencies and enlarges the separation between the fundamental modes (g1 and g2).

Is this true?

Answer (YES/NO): YES